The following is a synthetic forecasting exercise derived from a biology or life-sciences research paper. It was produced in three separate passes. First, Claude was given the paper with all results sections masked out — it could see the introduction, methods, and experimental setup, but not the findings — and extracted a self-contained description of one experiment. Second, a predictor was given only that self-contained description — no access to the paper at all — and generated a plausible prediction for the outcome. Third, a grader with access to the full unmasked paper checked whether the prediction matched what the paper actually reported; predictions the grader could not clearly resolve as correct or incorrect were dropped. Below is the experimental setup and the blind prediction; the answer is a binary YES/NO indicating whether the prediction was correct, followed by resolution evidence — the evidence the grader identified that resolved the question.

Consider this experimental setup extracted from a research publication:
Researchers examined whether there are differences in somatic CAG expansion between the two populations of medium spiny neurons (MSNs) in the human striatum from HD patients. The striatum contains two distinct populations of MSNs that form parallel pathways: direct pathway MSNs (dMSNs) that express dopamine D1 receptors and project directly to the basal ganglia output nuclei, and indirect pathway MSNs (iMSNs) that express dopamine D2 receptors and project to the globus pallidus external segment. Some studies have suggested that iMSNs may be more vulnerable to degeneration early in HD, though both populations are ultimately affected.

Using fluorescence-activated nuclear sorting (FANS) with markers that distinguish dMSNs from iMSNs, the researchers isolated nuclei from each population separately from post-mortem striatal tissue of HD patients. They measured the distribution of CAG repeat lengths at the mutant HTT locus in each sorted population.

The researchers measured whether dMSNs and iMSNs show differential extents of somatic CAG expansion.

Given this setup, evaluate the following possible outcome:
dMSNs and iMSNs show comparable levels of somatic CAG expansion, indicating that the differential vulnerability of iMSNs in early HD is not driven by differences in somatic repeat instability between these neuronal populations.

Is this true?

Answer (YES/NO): YES